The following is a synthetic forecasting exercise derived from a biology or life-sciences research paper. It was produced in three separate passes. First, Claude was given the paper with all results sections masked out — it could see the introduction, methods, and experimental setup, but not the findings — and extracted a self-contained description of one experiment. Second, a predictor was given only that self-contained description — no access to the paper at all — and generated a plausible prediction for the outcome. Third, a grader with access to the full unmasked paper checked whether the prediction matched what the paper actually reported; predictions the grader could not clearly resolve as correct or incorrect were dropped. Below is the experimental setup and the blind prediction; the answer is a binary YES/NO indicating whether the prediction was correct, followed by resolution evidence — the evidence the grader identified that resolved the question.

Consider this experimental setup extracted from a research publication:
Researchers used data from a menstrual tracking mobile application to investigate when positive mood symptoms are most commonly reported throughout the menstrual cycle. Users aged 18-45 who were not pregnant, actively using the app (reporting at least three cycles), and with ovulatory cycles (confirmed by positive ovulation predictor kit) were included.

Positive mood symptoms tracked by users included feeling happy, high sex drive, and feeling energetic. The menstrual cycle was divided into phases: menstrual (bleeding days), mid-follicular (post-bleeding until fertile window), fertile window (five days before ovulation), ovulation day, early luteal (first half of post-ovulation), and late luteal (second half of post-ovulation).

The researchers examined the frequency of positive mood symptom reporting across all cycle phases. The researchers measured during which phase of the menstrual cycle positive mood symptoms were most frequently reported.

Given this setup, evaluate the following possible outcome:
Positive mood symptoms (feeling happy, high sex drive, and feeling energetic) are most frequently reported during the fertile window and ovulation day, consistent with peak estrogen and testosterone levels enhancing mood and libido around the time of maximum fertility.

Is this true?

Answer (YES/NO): YES